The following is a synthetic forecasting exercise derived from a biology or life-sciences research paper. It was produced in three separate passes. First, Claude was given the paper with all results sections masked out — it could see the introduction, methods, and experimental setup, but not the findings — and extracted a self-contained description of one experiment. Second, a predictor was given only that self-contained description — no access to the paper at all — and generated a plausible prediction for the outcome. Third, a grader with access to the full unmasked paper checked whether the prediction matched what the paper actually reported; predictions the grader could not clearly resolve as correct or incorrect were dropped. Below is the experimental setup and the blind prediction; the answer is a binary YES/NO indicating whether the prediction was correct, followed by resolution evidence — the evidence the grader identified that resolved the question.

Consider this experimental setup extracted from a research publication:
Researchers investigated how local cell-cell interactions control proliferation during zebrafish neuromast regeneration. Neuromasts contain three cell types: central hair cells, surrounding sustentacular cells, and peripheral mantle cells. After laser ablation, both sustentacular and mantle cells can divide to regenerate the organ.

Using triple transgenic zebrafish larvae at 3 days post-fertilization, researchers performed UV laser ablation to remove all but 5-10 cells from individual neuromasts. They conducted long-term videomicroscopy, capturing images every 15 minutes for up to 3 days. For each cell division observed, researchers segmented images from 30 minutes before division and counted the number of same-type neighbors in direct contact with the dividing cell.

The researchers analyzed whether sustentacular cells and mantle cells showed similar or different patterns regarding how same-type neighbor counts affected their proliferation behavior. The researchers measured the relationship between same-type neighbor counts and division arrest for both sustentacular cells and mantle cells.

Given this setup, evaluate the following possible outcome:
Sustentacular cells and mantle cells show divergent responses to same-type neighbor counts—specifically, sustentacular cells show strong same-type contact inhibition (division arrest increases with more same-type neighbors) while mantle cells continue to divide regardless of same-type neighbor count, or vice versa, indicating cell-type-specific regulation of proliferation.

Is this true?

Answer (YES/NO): NO